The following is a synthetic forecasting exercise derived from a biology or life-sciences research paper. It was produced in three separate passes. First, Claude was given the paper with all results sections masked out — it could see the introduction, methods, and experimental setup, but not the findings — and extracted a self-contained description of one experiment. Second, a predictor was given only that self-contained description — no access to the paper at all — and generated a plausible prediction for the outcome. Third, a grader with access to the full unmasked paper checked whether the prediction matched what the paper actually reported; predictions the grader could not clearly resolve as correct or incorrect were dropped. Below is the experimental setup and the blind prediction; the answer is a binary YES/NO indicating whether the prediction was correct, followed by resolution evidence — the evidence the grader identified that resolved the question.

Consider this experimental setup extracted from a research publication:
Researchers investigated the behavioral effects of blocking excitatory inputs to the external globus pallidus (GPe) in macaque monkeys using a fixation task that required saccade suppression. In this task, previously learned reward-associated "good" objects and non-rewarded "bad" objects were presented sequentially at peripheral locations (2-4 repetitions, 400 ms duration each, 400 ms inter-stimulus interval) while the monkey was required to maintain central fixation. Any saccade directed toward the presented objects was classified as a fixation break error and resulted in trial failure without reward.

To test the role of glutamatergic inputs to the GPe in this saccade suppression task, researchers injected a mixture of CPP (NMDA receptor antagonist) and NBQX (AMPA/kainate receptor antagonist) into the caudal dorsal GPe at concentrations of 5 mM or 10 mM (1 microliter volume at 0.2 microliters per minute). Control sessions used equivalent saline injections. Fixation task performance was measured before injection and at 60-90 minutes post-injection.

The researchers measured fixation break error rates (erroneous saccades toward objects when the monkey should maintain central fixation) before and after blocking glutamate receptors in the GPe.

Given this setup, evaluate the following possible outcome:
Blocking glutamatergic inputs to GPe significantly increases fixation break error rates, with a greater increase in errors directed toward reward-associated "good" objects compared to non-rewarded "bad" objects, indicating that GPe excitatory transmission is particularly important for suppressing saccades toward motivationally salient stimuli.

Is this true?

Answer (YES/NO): NO